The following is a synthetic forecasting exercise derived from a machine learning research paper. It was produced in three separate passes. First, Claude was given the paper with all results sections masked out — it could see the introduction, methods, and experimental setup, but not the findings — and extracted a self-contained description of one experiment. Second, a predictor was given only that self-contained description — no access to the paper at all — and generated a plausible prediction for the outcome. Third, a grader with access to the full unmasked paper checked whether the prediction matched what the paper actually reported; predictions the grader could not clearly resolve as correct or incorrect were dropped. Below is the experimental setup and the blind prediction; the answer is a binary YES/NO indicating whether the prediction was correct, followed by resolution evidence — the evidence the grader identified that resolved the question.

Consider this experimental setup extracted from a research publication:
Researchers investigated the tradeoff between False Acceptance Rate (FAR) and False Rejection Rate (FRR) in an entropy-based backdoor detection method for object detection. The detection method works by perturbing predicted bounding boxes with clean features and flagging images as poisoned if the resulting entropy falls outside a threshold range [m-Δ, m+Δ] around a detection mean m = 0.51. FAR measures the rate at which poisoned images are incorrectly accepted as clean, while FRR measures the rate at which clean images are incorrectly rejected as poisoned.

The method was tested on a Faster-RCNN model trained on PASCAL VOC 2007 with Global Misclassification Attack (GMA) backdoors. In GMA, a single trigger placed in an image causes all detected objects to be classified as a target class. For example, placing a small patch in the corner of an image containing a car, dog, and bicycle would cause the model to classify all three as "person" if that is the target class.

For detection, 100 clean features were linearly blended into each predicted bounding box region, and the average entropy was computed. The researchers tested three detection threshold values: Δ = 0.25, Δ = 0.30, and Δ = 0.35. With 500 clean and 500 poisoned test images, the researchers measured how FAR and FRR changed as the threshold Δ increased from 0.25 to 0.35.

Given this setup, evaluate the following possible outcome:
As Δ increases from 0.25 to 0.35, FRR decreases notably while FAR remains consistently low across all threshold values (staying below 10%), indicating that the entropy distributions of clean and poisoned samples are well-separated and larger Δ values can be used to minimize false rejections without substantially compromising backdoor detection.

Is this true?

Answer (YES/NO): NO